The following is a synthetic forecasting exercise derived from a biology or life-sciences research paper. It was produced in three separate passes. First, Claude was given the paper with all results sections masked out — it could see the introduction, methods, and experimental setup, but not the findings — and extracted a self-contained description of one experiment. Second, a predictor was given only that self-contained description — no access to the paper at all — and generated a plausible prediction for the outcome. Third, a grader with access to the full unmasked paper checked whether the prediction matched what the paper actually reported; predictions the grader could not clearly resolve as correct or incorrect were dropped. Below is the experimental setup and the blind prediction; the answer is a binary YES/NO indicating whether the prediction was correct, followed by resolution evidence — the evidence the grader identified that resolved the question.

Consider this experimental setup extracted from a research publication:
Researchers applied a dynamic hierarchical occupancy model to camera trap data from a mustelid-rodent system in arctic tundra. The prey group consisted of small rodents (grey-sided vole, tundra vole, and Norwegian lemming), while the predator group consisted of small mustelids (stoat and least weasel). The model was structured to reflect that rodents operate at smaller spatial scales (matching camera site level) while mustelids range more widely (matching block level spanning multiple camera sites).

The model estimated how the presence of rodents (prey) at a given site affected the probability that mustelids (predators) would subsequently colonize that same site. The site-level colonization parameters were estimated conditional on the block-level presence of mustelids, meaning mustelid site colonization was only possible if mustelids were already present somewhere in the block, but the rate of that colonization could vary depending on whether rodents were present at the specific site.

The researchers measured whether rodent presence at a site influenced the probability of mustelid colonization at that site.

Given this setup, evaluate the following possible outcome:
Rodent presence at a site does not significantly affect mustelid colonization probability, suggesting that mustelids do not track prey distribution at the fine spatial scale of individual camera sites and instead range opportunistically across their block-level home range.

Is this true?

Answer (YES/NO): NO